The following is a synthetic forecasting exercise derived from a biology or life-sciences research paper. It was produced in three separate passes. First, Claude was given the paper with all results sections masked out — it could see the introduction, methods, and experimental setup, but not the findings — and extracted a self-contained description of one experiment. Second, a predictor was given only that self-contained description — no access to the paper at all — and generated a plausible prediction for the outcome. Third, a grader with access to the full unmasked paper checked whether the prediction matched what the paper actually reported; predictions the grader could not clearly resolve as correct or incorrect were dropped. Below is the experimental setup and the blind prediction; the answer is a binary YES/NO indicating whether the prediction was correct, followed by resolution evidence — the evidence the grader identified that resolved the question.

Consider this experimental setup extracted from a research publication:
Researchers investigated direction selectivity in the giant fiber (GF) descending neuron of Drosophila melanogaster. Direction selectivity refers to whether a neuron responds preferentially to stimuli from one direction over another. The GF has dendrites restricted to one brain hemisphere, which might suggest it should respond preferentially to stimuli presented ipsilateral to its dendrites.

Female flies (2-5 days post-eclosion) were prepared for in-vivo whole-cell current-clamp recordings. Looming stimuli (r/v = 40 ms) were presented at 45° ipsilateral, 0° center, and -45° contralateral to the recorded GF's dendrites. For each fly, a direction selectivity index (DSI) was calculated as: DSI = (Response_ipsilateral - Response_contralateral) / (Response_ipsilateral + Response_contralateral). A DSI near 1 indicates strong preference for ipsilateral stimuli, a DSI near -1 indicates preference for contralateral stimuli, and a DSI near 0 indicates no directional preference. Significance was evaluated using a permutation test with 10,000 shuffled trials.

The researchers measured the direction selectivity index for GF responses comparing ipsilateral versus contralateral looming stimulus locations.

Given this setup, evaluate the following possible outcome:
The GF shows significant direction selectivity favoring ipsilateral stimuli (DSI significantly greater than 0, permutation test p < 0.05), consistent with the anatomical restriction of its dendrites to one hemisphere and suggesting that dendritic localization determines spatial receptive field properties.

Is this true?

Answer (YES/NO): NO